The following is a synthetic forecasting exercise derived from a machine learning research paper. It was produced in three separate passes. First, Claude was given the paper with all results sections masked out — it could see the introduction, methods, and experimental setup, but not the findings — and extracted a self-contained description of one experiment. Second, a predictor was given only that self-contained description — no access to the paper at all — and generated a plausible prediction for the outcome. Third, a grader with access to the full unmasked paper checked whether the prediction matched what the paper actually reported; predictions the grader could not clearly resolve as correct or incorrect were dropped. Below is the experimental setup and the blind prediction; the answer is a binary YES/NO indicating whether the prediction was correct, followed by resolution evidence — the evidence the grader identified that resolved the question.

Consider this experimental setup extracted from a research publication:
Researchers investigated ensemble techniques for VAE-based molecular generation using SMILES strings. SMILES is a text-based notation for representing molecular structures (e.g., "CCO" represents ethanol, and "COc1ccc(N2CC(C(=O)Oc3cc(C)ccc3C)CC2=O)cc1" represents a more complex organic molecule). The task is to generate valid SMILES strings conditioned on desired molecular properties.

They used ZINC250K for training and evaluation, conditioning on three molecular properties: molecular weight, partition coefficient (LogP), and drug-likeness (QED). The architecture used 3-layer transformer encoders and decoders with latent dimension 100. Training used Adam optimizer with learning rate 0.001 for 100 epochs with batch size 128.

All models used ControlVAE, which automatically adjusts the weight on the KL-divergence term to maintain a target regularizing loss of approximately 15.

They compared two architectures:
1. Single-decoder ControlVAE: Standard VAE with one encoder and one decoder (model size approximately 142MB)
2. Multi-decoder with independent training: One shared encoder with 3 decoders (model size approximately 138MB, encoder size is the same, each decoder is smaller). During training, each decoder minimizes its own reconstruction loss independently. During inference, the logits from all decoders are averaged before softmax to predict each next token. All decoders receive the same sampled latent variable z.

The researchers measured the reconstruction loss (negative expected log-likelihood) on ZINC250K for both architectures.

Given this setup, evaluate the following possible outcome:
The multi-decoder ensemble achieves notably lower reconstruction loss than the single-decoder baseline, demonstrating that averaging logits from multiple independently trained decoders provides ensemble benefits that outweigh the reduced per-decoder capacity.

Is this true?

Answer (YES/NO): NO